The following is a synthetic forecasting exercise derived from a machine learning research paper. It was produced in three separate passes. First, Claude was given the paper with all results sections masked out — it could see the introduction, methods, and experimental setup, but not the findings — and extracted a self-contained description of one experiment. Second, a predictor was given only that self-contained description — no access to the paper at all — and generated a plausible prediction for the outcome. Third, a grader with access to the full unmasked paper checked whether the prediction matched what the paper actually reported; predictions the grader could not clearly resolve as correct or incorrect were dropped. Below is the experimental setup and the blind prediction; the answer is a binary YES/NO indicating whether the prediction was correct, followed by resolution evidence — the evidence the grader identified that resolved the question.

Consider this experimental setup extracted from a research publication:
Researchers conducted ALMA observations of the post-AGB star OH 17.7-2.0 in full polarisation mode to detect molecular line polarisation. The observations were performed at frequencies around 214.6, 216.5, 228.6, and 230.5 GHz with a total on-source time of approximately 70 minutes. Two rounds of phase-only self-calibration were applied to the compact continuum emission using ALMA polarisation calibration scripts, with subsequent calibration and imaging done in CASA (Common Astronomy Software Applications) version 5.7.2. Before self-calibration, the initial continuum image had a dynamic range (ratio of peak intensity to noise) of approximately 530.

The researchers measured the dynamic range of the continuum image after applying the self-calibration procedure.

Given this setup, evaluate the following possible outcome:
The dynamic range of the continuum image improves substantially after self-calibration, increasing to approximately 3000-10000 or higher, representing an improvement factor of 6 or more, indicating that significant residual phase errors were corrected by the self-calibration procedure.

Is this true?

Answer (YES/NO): NO